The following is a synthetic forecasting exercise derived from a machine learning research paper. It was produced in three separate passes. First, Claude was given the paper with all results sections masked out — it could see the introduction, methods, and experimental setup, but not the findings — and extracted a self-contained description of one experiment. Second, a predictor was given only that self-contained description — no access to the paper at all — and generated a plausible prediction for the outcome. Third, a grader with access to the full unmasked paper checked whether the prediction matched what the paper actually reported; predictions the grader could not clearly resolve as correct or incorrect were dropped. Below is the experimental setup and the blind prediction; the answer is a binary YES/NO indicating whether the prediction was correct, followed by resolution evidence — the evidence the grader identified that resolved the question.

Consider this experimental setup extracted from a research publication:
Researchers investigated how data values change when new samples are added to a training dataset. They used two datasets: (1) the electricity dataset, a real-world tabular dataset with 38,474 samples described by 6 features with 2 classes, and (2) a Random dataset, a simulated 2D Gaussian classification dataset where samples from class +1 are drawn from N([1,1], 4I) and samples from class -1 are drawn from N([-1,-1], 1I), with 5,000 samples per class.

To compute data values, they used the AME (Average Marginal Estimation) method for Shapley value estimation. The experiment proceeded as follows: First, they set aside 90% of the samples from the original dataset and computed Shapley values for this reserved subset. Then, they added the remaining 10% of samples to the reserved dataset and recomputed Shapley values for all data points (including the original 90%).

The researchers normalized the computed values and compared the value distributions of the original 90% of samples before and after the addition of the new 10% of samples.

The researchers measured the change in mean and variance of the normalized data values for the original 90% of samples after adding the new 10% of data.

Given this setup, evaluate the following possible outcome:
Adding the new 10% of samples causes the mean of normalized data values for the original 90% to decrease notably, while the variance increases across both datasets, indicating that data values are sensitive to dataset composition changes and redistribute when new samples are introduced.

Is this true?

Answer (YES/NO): NO